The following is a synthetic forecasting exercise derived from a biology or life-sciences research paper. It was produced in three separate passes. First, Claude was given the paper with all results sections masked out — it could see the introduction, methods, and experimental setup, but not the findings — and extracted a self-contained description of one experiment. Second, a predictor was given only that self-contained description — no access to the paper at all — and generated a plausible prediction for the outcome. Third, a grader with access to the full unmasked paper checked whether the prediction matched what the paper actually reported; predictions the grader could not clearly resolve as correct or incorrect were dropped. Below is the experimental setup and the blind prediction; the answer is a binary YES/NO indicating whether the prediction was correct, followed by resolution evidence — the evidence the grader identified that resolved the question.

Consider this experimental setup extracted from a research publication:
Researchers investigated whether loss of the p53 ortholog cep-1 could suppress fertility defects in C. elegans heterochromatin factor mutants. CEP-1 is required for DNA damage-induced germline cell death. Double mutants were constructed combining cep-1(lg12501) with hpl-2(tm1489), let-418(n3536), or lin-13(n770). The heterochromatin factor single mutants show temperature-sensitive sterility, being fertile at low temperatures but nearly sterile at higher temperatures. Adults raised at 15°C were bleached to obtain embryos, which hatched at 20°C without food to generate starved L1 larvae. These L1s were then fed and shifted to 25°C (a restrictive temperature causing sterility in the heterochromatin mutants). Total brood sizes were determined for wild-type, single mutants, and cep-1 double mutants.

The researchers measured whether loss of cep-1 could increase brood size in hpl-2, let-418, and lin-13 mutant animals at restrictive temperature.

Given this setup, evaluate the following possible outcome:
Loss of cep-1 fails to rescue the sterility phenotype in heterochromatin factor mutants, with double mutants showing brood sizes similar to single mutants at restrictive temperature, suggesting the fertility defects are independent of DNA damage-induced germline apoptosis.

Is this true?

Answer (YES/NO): NO